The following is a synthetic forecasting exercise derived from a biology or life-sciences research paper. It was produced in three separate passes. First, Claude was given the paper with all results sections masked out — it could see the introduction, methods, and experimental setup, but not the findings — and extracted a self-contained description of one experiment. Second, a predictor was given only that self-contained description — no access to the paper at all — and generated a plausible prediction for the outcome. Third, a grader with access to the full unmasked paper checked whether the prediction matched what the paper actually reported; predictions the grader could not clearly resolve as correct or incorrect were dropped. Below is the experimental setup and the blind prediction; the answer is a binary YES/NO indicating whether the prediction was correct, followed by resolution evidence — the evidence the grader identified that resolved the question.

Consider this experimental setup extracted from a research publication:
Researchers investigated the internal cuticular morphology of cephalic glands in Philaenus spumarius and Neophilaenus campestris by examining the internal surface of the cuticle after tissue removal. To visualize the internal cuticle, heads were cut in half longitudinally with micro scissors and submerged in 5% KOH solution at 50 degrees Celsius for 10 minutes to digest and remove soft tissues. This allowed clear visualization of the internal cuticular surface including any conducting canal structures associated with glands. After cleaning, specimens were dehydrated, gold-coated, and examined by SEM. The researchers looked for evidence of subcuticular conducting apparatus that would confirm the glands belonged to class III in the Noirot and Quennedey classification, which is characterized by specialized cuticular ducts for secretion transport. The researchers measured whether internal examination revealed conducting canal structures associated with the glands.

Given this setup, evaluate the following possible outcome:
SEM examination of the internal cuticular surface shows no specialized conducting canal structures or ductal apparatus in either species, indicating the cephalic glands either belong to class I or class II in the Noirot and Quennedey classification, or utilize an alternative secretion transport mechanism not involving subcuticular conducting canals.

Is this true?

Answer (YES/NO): NO